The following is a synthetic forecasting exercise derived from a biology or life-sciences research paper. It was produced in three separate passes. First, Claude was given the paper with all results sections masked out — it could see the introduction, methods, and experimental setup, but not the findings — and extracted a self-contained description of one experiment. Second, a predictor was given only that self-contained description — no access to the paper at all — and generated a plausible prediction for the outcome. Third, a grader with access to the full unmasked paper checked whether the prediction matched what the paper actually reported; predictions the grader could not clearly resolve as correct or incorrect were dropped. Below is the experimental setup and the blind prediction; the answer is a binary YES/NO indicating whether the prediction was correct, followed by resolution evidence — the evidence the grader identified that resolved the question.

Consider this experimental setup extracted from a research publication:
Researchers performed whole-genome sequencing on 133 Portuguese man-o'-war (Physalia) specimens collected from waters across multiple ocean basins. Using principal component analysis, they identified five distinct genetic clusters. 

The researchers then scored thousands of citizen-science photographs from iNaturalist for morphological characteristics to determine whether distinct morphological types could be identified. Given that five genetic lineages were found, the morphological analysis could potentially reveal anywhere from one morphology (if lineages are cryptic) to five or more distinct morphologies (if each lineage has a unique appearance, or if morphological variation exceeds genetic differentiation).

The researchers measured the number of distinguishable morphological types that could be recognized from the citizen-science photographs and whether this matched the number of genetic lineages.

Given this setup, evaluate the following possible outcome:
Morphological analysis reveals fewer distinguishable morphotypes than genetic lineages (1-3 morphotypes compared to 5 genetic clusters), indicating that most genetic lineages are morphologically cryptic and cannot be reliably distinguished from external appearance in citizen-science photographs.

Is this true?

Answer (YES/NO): NO